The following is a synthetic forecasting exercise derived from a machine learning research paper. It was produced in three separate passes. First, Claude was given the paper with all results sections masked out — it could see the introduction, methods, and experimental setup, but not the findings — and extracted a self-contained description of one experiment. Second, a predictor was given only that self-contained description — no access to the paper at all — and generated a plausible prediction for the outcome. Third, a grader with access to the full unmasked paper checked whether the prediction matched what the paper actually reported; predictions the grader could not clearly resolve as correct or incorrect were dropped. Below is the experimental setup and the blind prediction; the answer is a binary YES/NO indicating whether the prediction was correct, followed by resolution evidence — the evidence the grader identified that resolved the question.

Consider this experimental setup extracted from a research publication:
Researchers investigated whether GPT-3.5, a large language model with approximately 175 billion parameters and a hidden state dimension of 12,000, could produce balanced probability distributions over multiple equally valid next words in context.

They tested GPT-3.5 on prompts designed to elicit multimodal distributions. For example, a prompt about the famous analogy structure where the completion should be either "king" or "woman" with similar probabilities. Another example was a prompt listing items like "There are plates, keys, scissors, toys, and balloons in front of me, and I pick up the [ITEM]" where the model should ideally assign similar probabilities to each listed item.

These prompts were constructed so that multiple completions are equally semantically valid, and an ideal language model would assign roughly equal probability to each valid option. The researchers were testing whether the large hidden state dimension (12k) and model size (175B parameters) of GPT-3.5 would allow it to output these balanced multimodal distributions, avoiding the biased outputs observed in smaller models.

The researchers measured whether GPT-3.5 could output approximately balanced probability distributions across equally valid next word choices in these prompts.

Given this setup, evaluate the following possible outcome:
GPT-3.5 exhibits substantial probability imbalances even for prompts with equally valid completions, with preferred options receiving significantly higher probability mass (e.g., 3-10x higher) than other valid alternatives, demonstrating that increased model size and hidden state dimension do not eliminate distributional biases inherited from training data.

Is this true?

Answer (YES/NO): NO